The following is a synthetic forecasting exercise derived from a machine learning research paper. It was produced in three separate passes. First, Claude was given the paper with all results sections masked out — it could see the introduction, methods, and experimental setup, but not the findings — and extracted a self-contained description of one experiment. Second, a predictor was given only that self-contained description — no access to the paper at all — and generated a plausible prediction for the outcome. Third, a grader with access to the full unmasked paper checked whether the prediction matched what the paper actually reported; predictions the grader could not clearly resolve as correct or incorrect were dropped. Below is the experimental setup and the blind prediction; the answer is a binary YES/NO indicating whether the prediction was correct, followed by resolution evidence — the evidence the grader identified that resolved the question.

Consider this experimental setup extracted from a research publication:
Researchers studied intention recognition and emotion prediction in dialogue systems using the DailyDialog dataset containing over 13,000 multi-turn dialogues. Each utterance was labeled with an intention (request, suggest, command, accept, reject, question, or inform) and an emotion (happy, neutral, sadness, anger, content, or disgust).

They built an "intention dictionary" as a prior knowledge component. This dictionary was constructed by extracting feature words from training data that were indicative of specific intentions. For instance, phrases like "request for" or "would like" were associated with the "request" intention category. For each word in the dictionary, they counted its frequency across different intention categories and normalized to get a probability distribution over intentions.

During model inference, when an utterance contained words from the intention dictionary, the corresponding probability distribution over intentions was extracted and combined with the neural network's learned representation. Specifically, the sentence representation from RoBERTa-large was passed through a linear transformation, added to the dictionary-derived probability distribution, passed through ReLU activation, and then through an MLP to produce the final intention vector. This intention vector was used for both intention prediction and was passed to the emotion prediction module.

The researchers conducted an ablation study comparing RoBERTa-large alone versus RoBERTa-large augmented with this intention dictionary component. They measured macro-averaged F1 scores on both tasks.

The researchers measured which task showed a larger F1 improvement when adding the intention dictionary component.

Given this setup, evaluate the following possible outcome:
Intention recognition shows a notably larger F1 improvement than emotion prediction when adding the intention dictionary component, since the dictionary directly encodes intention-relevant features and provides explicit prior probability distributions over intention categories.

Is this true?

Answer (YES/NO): NO